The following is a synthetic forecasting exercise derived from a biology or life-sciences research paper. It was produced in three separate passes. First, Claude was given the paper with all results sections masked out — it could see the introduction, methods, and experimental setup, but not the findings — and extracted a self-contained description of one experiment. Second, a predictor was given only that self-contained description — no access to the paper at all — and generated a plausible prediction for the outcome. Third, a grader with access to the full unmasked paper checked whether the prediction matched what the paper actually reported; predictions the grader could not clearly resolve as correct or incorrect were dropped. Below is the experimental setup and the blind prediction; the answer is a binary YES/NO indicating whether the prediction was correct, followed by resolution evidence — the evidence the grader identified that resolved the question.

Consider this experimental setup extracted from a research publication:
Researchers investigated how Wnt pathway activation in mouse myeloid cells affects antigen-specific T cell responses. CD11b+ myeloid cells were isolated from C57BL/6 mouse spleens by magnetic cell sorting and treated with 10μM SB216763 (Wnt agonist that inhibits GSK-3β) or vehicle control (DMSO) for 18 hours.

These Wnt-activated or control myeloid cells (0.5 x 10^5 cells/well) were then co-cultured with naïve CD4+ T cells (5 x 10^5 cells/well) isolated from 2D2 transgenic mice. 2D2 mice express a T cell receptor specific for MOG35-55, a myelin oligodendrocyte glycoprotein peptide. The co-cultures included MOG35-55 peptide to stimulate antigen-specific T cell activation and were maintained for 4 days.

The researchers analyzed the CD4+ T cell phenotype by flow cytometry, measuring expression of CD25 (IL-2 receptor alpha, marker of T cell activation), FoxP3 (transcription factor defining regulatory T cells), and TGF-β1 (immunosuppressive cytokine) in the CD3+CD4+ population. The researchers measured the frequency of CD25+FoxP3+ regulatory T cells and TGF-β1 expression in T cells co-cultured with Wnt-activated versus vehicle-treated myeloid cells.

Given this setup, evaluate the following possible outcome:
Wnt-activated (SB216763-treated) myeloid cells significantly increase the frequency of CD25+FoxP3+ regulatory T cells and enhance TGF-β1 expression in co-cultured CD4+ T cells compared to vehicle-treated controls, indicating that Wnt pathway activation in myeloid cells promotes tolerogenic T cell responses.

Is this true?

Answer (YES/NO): NO